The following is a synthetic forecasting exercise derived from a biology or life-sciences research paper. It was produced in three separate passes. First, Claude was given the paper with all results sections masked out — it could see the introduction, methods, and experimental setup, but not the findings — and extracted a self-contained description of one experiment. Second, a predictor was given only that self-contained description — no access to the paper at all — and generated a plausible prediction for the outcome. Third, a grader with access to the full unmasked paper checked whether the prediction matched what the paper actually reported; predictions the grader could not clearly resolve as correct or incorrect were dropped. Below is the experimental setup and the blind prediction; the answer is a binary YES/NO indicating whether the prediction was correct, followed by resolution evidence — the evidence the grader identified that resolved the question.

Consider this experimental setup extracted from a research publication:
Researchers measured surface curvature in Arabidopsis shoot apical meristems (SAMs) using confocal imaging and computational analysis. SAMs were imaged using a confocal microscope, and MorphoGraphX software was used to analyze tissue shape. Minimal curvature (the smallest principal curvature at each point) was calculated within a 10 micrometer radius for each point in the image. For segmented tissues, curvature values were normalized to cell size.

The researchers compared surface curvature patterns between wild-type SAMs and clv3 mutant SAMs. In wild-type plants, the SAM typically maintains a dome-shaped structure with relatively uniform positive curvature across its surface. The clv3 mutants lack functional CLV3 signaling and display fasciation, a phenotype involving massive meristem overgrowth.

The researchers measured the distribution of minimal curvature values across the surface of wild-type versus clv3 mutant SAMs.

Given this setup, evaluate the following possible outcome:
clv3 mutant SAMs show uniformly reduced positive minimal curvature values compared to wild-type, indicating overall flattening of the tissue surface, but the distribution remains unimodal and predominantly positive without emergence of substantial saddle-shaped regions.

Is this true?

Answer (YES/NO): NO